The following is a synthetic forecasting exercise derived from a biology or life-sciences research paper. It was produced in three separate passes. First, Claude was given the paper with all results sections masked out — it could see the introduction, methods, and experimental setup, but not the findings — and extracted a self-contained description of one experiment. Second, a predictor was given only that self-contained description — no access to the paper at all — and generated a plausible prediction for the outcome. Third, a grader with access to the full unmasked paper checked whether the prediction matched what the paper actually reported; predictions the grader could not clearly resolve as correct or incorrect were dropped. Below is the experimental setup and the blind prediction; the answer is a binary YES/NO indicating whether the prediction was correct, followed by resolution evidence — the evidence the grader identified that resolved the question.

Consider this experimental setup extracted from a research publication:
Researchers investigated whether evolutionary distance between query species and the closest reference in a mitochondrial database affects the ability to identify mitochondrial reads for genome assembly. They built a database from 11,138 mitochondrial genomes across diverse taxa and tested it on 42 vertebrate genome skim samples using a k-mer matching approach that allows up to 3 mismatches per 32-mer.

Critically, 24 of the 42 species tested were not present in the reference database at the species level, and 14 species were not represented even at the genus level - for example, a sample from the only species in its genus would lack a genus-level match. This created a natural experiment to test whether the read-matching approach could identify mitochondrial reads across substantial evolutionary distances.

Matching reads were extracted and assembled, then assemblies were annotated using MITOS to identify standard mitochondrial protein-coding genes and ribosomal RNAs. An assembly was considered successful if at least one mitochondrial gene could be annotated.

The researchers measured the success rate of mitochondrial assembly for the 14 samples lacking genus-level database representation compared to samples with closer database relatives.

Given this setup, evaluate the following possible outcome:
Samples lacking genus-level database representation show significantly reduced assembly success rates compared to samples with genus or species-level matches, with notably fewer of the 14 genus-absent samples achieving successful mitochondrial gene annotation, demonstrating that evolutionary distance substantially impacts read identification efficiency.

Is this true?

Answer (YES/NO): NO